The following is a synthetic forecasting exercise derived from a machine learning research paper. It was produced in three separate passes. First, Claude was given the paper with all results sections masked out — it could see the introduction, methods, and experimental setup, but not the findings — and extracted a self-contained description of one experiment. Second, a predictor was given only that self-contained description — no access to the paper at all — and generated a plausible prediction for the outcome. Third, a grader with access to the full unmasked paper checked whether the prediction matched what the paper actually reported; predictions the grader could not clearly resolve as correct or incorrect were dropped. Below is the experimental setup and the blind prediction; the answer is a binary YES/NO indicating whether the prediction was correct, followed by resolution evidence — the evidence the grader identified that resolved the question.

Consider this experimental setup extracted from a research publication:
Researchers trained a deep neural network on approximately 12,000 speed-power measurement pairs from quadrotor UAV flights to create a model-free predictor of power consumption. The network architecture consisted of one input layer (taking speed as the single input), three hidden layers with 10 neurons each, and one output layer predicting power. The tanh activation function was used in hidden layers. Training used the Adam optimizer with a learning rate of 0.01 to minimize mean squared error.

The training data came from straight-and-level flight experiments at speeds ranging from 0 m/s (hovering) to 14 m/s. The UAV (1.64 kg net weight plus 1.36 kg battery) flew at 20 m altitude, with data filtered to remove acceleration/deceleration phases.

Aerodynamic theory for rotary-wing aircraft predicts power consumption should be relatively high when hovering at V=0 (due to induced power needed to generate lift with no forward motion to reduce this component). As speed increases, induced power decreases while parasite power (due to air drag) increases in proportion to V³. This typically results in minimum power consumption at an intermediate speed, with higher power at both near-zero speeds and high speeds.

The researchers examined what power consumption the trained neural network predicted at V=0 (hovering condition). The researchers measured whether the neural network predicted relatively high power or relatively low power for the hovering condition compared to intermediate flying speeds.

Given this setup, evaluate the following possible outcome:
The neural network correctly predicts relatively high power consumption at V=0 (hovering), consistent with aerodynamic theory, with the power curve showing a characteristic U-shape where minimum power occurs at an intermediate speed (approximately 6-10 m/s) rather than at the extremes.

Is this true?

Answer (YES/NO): NO